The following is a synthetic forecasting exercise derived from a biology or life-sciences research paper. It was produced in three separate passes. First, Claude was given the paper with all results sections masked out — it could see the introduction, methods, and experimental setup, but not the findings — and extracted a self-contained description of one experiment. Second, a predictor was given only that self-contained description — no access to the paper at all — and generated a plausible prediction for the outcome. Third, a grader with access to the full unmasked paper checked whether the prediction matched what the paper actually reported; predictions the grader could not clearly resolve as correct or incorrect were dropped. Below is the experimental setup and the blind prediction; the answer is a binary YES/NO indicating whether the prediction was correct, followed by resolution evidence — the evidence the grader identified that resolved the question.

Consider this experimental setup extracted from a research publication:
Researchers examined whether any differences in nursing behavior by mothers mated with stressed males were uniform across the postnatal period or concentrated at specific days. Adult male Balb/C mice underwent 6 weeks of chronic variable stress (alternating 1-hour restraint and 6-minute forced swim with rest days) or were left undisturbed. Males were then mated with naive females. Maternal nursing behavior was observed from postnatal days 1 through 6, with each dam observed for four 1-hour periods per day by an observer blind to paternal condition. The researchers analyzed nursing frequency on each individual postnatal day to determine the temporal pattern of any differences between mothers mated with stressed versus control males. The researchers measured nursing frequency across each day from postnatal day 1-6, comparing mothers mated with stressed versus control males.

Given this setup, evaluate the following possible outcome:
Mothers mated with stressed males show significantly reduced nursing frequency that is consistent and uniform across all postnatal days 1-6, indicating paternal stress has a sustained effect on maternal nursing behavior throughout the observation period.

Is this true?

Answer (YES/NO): NO